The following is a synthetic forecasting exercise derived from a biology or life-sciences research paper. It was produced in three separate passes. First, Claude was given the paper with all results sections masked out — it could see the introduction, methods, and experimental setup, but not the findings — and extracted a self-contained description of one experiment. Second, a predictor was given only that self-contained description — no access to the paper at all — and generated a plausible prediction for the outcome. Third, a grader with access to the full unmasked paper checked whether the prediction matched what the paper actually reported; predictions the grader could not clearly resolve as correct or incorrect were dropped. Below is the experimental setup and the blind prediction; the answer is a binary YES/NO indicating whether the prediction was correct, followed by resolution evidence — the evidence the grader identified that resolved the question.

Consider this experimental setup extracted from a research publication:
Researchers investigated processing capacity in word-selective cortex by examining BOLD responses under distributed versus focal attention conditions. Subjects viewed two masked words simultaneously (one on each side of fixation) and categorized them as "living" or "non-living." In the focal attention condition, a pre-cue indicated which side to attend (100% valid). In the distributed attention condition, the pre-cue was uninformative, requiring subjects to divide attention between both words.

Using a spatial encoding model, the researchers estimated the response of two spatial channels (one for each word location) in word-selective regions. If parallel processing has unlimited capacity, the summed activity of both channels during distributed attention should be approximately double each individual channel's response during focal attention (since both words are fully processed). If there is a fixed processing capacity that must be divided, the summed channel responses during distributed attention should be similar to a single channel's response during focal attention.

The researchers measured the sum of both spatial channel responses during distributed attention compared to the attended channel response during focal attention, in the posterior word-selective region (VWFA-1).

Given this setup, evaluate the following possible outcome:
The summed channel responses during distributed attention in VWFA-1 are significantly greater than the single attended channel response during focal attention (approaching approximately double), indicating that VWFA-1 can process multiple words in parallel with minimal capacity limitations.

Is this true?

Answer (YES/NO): YES